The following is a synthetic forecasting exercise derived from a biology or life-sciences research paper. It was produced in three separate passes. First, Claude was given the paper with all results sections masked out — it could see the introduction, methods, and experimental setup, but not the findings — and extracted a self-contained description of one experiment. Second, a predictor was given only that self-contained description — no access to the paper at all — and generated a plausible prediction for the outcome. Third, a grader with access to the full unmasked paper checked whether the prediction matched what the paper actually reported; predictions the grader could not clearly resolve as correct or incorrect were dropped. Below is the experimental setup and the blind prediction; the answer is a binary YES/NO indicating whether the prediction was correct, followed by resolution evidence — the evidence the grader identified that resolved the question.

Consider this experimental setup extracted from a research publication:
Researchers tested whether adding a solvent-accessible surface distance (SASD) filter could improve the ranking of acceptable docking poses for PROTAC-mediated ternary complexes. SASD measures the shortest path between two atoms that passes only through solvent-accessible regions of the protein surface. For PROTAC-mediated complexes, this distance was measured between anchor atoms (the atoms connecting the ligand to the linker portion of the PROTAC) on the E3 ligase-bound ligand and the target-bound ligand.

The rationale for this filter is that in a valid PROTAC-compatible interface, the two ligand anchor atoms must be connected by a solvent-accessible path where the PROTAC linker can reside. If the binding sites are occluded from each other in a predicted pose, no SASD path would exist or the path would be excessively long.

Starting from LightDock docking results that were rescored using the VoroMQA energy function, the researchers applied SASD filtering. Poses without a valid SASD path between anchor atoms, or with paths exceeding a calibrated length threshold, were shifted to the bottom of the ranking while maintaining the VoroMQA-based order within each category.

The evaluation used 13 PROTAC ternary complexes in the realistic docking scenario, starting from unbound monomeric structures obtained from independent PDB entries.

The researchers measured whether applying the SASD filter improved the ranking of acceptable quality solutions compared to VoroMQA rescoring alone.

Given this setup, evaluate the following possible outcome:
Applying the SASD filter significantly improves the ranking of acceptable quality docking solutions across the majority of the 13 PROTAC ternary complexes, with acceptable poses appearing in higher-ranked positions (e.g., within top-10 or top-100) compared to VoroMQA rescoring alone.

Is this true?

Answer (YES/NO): YES